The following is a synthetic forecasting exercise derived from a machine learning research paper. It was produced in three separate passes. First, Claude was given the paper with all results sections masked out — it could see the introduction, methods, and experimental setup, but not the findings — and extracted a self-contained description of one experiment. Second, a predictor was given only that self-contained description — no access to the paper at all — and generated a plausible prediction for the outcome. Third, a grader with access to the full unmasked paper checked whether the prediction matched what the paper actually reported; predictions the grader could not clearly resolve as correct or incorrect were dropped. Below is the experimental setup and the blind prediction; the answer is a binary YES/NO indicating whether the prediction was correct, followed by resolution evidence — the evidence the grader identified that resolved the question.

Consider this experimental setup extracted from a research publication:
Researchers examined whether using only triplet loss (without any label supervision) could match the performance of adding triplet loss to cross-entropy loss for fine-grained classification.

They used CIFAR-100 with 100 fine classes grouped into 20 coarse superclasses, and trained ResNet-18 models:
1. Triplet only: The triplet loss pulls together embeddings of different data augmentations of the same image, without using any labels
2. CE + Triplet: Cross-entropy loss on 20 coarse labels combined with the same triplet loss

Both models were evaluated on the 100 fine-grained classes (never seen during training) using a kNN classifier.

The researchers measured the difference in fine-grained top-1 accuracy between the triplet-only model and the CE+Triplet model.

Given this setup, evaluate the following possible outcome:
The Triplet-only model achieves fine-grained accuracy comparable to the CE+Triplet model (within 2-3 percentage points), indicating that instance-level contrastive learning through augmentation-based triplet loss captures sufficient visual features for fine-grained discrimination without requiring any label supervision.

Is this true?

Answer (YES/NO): NO